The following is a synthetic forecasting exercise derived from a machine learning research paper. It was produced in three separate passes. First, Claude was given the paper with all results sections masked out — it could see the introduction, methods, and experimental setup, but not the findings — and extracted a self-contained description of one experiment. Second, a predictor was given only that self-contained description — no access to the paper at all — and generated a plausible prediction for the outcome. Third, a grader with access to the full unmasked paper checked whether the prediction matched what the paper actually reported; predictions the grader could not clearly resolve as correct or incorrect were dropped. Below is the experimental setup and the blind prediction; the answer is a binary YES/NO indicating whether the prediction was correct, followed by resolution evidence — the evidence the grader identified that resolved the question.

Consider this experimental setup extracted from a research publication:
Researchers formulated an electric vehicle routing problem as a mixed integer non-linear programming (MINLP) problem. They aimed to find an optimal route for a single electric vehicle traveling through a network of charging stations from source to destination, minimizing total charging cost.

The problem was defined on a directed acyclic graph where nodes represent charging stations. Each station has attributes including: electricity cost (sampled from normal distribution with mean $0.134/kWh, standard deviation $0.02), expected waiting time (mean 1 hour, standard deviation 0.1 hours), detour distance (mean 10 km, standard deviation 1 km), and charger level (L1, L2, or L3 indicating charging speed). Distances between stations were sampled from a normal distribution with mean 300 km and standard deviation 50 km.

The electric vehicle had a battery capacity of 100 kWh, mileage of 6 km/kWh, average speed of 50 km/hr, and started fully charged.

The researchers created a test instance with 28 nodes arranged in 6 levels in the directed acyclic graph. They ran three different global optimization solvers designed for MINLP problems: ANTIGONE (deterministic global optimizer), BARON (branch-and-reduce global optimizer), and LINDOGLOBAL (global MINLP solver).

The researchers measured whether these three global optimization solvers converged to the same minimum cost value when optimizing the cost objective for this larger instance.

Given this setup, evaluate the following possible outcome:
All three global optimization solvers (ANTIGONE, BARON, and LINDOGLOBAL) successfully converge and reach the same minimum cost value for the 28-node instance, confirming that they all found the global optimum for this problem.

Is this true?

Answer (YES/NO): NO